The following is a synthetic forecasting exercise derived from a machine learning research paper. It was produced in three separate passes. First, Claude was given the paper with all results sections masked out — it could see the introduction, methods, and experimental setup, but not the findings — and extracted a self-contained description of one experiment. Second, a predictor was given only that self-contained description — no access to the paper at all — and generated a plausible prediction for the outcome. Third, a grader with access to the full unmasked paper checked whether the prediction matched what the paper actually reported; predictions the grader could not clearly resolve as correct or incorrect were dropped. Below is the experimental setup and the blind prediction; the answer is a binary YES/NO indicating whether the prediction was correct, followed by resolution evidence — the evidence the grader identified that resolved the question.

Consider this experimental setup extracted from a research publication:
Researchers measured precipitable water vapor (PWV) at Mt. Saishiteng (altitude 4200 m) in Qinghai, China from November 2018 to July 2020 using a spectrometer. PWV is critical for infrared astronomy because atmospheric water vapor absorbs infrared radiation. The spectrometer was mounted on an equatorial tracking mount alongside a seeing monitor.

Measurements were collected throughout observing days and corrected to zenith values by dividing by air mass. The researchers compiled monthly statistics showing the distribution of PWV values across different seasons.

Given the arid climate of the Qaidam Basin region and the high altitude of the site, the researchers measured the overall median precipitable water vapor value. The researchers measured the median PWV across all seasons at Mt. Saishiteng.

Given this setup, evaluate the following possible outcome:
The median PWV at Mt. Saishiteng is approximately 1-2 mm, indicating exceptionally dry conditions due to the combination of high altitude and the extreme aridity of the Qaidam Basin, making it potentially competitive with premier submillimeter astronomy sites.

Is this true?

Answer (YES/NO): NO